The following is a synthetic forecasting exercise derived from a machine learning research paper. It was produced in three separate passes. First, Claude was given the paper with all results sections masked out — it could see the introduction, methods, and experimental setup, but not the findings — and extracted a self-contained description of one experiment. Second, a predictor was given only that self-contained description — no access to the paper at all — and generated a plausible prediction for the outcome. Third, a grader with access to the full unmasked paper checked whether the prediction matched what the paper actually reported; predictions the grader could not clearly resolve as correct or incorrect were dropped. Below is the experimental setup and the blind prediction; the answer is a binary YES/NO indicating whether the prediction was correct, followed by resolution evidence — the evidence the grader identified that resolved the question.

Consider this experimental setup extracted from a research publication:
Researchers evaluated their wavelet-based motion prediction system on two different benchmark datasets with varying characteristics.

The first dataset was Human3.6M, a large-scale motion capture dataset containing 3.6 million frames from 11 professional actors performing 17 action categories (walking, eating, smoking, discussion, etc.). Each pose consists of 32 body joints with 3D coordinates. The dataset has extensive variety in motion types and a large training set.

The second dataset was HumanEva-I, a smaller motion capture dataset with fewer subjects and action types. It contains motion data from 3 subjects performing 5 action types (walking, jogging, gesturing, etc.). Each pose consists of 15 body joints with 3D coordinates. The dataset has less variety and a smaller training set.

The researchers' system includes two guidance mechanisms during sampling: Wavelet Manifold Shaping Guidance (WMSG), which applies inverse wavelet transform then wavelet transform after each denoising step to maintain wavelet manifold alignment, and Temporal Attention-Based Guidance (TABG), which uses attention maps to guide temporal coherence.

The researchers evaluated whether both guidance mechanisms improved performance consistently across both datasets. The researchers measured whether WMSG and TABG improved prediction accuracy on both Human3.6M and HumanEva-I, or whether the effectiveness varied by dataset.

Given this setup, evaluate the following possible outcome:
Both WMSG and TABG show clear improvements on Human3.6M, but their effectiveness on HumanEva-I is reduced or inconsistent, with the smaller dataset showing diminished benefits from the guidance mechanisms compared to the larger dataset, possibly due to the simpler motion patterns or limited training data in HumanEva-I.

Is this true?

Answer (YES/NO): YES